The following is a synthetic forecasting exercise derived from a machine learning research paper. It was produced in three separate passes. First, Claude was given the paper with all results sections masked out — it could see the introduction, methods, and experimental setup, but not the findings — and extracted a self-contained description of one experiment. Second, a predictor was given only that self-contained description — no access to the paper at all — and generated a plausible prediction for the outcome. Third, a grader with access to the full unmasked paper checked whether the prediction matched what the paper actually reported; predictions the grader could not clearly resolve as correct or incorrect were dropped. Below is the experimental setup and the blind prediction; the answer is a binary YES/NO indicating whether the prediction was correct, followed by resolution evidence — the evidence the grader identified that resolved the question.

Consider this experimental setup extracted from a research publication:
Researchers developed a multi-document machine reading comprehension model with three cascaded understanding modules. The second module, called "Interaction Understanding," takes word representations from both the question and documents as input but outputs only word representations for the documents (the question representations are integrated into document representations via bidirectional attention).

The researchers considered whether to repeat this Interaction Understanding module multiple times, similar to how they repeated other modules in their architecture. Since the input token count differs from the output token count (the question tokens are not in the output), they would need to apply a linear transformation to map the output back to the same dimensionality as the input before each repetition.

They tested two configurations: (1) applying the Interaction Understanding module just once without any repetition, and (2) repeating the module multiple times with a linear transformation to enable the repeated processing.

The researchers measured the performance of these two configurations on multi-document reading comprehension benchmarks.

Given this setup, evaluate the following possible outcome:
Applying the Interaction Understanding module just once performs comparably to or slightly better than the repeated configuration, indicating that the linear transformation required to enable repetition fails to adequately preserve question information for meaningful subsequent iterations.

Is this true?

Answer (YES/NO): NO